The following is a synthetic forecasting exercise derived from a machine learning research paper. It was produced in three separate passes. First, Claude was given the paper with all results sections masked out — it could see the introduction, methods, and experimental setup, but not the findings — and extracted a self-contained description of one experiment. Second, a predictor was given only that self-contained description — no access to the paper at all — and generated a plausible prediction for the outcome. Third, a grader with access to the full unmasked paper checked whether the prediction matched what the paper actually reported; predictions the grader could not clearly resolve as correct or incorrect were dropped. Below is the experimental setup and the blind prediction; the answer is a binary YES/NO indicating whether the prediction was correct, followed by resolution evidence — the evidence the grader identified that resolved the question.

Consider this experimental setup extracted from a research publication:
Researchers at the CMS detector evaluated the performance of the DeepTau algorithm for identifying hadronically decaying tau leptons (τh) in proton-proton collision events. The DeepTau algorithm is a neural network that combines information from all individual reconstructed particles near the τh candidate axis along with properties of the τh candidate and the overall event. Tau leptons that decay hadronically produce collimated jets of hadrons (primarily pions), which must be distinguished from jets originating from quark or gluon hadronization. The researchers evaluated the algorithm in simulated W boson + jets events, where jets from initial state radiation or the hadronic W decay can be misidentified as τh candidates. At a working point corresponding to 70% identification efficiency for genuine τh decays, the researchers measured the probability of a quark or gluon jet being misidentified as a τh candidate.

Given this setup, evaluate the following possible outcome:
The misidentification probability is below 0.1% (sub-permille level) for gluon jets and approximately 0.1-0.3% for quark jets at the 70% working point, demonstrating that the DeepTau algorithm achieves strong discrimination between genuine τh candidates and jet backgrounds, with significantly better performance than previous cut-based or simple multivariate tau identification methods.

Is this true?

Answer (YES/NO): NO